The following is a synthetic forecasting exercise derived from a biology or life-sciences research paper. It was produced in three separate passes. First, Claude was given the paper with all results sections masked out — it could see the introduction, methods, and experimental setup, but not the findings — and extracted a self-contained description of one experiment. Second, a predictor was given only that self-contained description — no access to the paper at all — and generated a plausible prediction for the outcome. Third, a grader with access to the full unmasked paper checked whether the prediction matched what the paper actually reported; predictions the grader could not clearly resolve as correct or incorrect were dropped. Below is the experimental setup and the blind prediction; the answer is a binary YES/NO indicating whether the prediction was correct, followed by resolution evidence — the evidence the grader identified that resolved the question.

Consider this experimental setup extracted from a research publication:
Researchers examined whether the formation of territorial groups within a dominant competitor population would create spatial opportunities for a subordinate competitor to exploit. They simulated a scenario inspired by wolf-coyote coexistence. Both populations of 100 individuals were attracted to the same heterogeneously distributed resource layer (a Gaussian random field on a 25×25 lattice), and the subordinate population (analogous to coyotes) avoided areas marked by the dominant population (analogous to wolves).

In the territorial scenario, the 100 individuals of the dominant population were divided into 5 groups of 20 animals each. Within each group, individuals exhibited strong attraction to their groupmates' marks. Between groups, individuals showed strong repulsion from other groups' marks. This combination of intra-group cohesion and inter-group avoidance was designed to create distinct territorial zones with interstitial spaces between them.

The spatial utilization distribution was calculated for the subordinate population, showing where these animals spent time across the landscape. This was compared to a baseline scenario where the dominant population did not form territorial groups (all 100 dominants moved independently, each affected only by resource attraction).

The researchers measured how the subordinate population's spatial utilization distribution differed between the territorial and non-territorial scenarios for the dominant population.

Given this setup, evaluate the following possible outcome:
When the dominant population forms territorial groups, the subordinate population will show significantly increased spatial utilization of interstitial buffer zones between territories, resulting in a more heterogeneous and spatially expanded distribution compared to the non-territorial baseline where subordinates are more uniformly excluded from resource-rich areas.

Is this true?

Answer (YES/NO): YES